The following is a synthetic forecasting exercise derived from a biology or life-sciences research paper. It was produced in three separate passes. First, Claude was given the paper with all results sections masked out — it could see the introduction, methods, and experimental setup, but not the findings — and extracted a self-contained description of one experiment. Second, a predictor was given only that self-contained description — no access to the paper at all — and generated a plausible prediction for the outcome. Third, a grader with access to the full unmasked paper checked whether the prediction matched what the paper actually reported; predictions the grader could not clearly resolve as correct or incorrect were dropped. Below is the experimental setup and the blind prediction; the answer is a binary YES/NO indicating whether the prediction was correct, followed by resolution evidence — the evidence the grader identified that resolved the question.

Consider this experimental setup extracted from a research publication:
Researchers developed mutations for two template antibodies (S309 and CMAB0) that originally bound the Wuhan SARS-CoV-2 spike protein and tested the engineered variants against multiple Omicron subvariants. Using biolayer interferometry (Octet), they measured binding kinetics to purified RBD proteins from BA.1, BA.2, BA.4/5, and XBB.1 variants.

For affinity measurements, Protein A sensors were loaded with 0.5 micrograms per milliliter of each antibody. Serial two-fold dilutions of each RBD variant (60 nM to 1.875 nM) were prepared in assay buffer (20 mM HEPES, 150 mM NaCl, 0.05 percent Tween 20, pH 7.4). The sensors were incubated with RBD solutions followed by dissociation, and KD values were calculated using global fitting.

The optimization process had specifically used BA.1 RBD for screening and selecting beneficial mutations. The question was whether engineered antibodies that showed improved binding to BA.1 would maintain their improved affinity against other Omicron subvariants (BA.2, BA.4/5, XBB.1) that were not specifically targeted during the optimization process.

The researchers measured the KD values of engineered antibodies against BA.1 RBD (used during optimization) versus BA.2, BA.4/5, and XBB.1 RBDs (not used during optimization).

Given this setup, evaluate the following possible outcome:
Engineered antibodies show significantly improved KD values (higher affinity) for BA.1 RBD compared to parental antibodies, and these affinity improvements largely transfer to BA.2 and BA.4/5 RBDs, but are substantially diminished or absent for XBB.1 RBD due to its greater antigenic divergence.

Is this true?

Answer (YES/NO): NO